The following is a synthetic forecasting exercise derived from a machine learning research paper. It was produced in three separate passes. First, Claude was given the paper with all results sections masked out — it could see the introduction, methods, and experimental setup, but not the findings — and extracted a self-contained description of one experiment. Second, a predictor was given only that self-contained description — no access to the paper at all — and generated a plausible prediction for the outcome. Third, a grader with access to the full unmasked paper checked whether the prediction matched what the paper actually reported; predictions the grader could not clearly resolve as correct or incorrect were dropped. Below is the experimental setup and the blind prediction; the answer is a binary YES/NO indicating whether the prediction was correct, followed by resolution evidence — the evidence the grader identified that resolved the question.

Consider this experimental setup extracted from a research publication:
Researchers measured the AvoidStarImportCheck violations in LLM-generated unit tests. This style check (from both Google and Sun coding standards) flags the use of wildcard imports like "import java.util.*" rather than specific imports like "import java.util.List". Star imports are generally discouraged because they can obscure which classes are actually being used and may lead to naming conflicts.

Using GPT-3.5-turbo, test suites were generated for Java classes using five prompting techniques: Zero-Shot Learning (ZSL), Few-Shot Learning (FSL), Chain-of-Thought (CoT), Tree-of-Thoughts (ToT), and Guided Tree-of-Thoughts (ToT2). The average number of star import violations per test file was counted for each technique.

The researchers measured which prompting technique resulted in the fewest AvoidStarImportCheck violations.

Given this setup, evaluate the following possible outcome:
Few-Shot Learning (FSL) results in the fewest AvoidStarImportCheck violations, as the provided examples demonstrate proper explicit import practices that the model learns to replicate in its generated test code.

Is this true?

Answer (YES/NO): YES